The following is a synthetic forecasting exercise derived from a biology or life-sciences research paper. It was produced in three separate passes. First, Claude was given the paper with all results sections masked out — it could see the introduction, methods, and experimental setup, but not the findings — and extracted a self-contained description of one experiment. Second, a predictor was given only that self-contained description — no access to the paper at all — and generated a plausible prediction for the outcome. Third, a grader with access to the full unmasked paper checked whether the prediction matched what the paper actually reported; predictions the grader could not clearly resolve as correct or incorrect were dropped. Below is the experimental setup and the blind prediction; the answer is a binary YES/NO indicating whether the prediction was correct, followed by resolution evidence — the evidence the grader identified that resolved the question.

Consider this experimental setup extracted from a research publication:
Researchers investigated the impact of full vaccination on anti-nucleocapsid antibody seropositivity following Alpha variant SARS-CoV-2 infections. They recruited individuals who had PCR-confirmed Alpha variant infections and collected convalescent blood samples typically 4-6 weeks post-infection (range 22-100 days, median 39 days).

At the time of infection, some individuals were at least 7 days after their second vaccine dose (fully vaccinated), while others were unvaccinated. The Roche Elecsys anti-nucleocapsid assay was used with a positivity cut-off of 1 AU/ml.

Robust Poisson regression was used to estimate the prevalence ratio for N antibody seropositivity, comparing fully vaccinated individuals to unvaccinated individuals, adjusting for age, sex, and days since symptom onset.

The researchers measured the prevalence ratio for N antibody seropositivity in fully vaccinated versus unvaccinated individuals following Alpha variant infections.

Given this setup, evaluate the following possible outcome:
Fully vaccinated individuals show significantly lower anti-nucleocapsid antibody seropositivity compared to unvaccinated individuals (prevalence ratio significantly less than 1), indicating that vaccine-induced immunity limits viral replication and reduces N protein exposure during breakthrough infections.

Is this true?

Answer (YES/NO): NO